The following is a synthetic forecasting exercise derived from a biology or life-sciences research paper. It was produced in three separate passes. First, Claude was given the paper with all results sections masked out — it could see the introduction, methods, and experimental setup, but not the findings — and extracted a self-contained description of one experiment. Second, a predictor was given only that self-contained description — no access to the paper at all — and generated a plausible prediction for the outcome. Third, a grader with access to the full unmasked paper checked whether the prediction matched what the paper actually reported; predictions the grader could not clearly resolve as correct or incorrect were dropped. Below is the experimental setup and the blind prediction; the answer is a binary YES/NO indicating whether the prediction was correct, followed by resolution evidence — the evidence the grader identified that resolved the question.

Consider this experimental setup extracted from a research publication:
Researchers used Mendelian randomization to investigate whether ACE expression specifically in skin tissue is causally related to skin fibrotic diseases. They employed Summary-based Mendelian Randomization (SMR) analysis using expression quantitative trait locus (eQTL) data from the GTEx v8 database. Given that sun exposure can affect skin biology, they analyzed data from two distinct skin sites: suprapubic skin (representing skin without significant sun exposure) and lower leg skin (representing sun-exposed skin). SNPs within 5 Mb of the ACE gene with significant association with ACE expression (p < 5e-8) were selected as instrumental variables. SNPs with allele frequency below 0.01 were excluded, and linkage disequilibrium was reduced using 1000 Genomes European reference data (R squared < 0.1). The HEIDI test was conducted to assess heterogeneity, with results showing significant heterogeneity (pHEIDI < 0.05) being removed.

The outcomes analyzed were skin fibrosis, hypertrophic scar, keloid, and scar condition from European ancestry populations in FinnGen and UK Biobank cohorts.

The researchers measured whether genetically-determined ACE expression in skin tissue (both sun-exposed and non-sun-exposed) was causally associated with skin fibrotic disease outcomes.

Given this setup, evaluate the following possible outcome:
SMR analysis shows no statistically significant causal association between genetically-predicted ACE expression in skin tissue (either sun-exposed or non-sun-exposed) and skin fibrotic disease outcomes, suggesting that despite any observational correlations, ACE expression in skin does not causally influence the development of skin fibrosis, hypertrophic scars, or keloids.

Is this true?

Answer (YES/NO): YES